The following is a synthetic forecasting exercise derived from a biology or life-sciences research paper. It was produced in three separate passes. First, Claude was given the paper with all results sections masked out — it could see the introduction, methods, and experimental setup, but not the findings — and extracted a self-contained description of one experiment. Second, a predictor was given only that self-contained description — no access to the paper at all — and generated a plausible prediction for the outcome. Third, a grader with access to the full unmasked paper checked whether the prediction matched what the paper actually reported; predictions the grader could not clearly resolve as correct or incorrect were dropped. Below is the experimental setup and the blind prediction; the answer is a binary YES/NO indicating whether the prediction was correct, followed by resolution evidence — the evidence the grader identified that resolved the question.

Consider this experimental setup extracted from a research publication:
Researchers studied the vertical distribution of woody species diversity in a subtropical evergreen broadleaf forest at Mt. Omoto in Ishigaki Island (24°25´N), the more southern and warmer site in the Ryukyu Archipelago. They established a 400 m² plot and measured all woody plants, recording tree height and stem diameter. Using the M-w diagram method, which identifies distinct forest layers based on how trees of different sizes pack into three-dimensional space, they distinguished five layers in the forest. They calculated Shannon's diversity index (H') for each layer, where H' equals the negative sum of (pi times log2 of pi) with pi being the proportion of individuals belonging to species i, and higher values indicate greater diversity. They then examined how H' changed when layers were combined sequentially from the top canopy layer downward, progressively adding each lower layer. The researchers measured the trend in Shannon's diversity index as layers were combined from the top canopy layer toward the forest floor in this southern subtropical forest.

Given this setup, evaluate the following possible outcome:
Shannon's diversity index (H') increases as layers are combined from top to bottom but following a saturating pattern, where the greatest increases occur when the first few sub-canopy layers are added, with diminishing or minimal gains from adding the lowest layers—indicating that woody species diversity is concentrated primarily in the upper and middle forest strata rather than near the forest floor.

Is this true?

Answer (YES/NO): NO